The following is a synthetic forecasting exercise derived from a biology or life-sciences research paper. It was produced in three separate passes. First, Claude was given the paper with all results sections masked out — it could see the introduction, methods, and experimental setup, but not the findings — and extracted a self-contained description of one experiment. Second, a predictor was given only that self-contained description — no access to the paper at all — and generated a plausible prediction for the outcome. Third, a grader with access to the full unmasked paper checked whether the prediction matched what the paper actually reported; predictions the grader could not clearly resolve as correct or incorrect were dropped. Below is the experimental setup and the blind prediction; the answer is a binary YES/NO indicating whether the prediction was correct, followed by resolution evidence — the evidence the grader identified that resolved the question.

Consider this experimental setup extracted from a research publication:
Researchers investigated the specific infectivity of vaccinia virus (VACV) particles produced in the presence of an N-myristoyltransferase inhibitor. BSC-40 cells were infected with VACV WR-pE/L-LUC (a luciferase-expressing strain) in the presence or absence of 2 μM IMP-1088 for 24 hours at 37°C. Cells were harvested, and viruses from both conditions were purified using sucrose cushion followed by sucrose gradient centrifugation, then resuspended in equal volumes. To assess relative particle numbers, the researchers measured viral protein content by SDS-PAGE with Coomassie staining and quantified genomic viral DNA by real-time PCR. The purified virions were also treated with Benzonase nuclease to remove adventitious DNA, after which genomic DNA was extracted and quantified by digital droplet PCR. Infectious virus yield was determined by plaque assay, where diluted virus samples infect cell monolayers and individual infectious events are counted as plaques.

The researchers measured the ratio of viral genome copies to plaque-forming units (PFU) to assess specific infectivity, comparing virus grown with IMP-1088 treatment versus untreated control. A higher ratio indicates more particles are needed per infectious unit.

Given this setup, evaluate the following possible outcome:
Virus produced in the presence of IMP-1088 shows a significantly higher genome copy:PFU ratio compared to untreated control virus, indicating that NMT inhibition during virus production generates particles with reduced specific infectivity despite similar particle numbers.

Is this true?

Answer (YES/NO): YES